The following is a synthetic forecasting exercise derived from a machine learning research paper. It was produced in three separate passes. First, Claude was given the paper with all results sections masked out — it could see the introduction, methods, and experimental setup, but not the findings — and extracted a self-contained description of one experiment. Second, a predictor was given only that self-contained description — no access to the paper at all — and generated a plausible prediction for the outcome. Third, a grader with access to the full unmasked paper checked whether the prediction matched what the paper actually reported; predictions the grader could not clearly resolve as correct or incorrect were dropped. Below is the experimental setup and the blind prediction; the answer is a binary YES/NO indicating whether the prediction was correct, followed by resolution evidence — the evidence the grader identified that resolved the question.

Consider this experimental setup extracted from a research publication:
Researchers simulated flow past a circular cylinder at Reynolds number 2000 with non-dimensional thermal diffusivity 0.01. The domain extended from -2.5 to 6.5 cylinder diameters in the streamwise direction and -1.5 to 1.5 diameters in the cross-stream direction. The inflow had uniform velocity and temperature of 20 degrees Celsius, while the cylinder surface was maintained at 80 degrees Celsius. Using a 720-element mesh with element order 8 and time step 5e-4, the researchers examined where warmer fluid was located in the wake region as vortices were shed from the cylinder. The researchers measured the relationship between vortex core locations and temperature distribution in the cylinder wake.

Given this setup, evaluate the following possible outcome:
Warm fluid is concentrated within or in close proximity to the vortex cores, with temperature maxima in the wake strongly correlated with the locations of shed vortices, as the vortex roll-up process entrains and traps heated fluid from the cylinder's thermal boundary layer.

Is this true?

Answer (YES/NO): YES